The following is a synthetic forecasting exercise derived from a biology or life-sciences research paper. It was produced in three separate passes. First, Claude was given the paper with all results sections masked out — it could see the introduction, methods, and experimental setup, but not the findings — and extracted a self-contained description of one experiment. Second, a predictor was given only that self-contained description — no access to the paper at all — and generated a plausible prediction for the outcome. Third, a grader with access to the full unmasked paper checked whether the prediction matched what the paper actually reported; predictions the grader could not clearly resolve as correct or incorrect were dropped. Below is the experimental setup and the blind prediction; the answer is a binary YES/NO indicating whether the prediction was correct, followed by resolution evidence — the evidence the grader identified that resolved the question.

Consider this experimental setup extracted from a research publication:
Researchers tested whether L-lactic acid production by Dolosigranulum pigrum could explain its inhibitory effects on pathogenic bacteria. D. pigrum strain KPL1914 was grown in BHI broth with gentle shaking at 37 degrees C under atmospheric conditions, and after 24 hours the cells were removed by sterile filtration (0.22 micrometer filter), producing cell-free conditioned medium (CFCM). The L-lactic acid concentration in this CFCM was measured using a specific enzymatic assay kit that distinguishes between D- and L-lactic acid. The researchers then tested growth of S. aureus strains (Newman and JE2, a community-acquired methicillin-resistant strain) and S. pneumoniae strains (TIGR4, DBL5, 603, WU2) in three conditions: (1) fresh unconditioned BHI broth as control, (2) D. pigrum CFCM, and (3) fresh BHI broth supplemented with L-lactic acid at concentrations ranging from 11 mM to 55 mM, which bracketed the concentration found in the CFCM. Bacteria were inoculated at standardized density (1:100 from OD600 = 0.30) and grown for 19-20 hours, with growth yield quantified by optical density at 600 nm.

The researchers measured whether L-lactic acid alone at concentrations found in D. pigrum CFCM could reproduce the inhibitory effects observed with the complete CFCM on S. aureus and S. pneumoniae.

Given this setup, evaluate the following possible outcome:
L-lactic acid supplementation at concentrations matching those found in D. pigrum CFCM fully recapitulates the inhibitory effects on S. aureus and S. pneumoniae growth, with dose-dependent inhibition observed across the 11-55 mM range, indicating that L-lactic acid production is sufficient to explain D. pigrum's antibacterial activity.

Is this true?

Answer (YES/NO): NO